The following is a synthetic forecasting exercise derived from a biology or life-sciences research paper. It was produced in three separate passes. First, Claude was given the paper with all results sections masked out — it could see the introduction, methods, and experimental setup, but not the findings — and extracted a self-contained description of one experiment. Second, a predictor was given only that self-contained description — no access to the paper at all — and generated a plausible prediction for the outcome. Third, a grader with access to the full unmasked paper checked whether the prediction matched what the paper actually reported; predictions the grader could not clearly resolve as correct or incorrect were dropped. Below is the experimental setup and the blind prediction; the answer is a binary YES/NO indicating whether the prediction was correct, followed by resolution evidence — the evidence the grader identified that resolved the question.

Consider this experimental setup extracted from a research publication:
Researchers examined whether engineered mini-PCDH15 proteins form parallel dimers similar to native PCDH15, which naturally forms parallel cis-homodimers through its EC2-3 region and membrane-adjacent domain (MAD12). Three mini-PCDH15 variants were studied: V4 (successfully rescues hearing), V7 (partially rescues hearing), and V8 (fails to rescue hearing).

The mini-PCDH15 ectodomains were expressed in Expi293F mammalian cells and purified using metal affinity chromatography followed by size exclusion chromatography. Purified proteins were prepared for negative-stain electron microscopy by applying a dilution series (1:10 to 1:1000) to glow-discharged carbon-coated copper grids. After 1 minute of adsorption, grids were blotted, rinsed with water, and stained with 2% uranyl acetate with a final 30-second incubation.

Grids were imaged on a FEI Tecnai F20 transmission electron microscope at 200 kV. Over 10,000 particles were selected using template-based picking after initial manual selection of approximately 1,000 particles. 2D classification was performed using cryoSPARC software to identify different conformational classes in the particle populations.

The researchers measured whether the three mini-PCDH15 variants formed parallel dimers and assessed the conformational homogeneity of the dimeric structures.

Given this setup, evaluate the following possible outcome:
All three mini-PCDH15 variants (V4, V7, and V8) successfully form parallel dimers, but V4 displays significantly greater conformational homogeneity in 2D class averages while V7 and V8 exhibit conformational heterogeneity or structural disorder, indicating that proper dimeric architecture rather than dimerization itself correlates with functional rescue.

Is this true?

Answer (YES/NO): NO